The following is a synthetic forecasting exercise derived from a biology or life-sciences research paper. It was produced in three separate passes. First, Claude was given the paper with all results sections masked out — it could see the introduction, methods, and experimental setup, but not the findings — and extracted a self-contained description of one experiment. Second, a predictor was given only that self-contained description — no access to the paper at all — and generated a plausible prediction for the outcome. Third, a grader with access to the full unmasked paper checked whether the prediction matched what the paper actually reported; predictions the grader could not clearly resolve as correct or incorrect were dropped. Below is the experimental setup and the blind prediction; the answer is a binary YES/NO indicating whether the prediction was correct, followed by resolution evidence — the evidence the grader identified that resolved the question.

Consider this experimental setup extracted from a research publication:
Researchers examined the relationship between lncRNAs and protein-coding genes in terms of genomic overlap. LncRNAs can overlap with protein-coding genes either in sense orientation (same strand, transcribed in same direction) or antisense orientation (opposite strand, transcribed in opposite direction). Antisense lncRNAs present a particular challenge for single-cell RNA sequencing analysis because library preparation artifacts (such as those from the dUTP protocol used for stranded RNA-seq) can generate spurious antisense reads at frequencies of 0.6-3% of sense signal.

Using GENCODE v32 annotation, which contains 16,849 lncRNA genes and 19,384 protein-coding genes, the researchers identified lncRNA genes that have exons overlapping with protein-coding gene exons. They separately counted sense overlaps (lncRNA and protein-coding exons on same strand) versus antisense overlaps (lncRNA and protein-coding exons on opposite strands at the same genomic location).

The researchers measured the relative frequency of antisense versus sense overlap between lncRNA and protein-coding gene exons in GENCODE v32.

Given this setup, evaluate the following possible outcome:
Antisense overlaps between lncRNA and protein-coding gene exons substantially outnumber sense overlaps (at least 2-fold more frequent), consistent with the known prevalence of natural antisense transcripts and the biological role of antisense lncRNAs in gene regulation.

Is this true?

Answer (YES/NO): YES